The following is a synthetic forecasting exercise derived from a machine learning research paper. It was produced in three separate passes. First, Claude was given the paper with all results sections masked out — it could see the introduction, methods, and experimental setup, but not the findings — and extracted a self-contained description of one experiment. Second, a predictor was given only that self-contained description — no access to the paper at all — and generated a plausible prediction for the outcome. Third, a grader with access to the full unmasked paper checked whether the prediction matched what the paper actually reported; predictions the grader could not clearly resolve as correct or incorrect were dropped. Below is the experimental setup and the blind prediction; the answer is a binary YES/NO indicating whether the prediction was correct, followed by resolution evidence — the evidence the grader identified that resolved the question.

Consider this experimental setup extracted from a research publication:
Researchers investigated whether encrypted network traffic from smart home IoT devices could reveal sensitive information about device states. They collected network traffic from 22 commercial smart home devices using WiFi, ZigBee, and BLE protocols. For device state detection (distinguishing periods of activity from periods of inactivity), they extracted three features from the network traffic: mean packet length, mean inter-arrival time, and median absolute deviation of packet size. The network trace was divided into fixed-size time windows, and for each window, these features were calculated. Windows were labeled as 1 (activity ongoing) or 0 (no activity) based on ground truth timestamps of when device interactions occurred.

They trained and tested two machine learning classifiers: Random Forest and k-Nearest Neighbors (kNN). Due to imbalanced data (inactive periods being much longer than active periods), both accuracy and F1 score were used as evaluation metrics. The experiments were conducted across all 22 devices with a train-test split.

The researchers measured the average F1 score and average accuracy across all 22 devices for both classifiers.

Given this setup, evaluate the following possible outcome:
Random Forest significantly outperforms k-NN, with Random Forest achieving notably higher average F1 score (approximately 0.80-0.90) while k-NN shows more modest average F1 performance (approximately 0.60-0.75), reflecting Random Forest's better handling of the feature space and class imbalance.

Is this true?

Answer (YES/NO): NO